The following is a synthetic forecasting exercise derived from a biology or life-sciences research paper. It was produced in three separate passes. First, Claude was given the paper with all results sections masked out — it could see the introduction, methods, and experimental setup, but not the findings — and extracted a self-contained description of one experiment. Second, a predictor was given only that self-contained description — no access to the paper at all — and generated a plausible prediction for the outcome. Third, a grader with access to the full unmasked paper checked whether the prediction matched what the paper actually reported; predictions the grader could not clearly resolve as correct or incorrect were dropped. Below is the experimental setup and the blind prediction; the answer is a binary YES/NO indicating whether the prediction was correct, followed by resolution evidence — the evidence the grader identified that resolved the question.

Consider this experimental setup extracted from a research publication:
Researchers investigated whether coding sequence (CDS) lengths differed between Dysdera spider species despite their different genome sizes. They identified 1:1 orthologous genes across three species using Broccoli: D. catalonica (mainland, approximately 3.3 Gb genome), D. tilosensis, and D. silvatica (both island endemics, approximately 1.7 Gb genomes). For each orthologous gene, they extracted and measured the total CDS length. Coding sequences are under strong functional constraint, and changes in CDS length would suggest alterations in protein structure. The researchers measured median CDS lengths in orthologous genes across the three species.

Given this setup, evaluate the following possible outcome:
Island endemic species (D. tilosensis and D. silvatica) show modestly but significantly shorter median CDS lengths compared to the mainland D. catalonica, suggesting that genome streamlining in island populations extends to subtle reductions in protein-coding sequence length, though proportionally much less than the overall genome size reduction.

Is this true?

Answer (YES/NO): NO